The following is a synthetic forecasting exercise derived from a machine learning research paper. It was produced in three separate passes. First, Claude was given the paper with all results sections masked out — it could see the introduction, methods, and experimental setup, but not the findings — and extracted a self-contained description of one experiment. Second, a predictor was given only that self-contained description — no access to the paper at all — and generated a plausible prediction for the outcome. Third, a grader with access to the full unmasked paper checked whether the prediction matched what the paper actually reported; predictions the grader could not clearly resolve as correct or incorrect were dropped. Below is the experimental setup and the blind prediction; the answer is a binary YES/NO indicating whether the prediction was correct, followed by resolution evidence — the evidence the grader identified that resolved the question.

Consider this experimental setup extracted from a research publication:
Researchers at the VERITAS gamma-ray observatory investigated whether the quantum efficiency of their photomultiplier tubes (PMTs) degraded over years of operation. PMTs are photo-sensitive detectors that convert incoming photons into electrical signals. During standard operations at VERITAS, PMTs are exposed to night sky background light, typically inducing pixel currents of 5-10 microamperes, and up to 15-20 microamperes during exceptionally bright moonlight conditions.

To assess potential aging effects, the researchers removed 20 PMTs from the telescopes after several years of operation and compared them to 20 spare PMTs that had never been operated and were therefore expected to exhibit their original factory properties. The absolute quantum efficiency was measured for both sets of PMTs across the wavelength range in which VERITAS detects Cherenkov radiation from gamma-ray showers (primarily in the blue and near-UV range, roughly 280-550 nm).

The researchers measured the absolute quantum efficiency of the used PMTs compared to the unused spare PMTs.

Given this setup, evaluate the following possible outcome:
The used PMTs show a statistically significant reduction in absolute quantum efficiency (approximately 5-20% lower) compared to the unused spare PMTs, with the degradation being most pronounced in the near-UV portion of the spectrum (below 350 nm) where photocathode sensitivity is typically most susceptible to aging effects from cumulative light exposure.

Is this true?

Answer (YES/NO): NO